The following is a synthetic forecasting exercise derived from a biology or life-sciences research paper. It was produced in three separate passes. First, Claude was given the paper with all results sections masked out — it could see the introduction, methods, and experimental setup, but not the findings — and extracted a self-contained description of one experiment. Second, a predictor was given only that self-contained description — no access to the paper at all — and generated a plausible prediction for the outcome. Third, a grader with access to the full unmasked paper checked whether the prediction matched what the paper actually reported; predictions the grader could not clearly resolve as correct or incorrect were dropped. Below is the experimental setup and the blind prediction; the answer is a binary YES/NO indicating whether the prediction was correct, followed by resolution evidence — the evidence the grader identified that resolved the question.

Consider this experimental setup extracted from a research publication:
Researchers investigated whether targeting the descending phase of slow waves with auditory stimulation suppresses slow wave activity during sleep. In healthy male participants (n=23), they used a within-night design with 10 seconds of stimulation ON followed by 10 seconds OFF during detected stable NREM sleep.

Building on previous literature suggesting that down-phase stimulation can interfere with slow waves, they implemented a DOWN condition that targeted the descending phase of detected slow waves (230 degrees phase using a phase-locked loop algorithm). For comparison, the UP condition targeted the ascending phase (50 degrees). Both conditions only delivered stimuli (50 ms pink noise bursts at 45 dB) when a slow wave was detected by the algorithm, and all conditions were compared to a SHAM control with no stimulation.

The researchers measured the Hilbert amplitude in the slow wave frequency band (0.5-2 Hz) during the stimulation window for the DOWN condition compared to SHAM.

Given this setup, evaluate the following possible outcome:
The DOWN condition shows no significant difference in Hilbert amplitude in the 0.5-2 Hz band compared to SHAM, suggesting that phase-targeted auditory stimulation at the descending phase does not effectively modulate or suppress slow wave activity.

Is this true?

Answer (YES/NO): NO